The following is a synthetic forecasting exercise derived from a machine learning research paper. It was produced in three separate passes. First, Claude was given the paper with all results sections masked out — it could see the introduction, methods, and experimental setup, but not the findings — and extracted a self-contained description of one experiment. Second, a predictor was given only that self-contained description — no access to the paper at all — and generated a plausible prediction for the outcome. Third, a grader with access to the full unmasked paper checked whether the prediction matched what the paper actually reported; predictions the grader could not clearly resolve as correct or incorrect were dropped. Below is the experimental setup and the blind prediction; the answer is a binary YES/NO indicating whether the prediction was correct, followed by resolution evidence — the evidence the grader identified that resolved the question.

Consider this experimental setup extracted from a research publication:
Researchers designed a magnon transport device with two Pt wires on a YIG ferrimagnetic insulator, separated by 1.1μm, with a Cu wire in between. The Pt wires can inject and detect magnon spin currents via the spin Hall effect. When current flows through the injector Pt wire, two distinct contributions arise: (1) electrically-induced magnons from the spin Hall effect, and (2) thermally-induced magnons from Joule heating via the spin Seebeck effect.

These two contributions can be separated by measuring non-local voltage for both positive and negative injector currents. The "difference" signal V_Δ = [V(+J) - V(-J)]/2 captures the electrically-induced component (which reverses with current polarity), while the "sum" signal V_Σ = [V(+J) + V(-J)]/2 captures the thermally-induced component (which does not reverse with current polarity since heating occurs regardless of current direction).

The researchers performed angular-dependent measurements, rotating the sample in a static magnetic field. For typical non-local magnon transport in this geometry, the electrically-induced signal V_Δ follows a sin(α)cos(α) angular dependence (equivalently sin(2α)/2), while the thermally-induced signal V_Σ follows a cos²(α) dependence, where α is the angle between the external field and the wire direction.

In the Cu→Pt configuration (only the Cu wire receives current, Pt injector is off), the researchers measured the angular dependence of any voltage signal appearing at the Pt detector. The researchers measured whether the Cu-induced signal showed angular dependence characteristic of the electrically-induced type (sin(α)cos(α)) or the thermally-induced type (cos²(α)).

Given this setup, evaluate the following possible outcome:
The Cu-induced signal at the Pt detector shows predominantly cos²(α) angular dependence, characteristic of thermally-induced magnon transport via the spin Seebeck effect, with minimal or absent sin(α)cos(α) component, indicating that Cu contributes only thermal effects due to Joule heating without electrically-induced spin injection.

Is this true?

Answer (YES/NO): NO